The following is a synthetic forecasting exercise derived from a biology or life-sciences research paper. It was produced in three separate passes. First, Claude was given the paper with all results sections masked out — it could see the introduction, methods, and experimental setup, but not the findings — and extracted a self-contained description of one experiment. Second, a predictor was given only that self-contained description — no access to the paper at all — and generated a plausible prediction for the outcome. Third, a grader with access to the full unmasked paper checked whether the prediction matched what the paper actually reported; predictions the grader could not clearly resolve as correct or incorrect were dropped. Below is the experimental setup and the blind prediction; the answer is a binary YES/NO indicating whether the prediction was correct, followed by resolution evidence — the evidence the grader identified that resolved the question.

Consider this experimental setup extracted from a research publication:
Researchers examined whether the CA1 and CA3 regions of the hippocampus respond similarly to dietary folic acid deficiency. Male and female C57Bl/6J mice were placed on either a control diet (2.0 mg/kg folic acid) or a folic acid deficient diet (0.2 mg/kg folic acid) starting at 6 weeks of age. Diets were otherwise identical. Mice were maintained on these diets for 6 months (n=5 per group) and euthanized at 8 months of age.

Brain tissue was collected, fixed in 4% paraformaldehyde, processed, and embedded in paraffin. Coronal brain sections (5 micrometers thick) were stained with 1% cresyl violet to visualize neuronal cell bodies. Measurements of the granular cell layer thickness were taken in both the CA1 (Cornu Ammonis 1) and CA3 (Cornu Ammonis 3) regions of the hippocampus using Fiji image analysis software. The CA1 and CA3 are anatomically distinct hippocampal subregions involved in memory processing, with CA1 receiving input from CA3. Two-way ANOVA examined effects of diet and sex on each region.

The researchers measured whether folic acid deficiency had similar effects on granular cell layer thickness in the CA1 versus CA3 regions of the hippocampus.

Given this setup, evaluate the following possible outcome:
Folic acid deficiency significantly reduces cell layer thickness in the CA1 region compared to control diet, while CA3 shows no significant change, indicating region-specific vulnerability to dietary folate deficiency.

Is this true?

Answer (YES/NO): NO